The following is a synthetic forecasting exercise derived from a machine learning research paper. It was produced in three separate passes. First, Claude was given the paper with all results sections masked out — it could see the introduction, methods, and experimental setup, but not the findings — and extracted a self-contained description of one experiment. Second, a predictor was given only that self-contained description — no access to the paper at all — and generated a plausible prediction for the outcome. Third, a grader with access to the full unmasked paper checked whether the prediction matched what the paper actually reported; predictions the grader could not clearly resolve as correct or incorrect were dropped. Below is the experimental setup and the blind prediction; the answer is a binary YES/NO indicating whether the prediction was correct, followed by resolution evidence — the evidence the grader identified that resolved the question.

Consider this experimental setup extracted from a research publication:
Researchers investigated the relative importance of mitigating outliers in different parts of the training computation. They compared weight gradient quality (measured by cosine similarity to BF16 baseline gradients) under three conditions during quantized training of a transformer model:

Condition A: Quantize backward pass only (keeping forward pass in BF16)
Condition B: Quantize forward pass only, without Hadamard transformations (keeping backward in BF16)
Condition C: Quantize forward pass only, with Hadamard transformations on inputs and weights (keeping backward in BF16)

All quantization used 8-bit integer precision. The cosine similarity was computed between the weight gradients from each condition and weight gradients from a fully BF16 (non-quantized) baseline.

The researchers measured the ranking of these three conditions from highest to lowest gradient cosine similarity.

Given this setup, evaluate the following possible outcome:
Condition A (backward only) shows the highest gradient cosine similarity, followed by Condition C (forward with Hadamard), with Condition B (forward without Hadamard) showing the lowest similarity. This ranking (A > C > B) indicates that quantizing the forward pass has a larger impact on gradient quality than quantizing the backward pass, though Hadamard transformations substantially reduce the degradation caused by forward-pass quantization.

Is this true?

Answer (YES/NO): YES